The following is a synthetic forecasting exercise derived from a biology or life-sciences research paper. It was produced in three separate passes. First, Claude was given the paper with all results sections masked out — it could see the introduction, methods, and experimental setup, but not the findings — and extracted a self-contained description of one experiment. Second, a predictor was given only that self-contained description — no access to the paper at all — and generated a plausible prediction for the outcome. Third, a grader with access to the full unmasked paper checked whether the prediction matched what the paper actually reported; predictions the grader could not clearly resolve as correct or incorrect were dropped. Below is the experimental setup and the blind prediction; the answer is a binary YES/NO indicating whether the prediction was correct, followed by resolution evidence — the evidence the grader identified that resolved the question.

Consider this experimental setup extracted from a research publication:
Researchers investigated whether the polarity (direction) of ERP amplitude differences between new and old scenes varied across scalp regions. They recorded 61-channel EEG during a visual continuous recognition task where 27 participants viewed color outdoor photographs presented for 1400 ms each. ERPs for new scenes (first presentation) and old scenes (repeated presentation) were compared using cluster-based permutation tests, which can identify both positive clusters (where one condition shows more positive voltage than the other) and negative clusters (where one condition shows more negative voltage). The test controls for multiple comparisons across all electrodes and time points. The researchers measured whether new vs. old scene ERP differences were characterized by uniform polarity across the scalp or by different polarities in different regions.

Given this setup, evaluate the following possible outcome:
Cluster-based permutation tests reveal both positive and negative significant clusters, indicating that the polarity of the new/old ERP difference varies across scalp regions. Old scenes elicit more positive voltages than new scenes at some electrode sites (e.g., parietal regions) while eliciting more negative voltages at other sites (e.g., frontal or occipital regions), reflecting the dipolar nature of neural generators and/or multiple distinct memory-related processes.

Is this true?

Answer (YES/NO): YES